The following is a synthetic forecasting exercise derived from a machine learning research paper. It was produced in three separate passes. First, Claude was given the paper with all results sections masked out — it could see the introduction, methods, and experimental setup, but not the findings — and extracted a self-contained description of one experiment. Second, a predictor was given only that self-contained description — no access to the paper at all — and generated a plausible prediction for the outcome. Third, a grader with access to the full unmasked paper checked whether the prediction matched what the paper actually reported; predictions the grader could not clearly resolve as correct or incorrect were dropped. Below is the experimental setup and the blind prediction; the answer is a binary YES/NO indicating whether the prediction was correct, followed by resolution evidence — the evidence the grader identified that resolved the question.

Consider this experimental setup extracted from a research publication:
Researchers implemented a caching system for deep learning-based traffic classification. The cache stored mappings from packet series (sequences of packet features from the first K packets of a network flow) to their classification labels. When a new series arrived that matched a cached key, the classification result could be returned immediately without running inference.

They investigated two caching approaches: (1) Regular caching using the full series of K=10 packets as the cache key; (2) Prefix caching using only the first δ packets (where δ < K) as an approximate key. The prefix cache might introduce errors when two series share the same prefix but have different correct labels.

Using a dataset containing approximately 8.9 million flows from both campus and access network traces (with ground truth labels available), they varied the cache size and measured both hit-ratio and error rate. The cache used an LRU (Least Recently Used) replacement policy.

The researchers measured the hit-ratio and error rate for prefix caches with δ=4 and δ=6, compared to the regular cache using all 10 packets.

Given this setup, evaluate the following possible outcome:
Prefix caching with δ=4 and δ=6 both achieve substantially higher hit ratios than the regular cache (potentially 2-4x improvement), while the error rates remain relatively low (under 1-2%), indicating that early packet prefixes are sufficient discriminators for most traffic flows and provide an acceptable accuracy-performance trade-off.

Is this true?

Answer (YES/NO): NO